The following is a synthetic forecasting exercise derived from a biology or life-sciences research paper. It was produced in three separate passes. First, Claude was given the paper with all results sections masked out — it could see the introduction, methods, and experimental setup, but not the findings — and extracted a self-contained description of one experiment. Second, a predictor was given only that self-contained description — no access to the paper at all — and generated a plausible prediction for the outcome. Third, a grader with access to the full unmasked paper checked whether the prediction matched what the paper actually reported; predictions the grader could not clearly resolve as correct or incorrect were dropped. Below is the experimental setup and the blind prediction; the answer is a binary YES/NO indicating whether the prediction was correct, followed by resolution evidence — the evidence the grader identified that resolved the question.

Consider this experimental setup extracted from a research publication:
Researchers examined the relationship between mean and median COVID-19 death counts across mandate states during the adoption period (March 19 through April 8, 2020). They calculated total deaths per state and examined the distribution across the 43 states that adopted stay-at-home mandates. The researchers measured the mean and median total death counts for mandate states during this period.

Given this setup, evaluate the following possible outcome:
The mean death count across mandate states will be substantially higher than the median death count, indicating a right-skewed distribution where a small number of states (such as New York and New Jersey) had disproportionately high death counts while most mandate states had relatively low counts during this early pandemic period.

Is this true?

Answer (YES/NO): YES